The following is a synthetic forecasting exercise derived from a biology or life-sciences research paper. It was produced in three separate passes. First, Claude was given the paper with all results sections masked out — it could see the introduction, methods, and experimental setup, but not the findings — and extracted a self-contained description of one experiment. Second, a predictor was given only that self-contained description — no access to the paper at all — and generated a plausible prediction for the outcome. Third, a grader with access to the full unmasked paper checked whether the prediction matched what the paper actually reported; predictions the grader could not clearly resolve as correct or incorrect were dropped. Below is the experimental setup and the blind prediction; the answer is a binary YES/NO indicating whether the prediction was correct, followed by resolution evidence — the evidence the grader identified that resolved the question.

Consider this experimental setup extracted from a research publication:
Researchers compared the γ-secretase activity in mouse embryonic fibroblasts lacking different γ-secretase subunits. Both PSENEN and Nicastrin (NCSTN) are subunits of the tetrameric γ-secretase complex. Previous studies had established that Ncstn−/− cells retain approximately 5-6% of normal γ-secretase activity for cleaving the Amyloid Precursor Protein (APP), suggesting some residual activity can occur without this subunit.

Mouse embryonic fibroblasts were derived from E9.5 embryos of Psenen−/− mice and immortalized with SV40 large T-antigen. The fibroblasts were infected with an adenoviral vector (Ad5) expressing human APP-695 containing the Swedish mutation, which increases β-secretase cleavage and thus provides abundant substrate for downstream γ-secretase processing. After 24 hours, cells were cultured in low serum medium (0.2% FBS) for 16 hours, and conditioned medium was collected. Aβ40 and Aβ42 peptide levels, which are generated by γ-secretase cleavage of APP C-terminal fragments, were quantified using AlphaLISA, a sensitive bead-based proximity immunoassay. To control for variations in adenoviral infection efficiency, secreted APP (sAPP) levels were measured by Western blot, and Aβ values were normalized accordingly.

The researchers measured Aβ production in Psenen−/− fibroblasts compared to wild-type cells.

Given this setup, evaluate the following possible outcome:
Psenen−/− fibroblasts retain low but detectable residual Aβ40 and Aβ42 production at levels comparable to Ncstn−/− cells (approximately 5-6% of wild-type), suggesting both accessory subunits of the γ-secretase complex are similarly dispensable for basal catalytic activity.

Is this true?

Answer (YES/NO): NO